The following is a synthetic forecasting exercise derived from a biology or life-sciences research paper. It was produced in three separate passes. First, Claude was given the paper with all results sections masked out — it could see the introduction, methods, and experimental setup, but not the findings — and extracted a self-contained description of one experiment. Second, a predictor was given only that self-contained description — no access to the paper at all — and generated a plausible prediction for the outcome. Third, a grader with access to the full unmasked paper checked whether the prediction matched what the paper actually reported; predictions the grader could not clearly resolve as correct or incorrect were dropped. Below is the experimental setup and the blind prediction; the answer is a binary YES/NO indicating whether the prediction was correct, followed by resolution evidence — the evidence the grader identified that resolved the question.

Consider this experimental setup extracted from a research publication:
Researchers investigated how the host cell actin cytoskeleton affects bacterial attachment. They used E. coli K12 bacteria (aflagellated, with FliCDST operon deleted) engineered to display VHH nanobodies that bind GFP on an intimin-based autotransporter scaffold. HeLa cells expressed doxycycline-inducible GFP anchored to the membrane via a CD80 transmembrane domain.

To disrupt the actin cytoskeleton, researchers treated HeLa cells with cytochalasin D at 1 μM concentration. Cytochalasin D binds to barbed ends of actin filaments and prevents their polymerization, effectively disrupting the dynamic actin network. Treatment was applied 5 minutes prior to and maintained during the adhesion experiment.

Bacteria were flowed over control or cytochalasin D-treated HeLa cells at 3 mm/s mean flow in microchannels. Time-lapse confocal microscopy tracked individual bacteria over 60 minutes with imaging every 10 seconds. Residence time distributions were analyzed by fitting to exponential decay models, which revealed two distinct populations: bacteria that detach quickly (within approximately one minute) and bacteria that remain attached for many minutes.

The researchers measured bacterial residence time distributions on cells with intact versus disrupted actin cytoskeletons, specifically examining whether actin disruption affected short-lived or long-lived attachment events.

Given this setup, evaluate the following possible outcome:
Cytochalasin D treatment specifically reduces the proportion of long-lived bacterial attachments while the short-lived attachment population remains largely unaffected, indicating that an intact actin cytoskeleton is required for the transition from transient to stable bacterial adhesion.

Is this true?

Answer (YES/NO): YES